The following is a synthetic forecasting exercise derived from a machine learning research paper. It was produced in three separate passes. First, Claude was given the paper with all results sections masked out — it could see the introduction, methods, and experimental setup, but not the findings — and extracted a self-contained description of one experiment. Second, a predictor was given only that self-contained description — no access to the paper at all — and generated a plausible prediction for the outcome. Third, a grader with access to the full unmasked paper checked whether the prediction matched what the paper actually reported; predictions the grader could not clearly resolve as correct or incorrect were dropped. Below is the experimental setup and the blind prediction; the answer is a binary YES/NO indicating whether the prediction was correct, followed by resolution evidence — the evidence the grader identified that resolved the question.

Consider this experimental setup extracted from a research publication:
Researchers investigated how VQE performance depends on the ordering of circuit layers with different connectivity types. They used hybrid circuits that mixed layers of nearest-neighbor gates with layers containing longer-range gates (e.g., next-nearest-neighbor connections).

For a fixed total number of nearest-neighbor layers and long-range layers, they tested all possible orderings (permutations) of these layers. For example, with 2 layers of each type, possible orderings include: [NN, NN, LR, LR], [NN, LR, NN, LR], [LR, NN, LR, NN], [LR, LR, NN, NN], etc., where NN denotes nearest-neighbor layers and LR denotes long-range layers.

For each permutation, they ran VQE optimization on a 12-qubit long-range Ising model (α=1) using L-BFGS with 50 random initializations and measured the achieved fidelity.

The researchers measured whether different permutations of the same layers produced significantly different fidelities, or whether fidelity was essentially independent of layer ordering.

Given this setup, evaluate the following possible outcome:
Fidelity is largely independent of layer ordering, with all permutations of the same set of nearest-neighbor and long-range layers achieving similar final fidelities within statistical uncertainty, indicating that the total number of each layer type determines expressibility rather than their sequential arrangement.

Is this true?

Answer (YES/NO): NO